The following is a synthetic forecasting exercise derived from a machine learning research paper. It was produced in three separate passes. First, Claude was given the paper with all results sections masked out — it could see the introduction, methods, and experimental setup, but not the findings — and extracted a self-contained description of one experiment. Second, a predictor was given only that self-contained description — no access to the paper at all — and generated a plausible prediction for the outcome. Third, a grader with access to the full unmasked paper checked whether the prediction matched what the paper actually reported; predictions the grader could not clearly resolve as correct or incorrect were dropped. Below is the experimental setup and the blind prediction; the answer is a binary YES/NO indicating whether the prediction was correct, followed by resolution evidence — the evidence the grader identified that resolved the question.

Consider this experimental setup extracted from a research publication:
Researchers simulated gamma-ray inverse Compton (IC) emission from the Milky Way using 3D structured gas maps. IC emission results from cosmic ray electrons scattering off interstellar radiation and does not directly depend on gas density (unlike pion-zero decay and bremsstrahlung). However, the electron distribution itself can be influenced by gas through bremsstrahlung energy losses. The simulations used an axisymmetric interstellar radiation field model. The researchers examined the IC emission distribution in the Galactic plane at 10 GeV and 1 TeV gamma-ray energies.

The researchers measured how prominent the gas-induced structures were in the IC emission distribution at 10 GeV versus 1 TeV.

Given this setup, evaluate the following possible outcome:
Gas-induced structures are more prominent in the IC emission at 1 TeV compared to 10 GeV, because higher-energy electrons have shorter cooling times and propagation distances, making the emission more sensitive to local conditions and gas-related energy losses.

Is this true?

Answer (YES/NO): NO